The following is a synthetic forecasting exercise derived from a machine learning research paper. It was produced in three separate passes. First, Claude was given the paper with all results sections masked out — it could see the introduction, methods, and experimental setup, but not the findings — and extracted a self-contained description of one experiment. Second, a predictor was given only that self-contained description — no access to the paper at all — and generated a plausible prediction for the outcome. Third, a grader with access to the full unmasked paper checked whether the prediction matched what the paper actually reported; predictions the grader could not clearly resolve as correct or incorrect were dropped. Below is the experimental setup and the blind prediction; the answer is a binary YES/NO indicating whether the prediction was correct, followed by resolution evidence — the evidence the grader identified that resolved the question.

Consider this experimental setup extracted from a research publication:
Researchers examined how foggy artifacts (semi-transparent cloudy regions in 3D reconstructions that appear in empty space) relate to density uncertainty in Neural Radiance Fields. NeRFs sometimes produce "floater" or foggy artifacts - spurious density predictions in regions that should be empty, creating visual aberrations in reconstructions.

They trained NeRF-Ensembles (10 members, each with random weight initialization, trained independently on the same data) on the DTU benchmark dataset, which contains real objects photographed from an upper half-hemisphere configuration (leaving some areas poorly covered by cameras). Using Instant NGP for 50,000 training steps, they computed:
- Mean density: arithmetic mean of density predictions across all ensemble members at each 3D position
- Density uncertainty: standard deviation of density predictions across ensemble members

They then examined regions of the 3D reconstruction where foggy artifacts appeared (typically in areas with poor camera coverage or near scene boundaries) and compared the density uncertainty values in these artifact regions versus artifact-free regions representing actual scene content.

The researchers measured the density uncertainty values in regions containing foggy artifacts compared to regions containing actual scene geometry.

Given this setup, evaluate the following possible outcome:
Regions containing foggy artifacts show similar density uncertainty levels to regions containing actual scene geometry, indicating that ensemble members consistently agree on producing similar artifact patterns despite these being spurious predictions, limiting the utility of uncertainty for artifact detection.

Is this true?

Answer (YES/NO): NO